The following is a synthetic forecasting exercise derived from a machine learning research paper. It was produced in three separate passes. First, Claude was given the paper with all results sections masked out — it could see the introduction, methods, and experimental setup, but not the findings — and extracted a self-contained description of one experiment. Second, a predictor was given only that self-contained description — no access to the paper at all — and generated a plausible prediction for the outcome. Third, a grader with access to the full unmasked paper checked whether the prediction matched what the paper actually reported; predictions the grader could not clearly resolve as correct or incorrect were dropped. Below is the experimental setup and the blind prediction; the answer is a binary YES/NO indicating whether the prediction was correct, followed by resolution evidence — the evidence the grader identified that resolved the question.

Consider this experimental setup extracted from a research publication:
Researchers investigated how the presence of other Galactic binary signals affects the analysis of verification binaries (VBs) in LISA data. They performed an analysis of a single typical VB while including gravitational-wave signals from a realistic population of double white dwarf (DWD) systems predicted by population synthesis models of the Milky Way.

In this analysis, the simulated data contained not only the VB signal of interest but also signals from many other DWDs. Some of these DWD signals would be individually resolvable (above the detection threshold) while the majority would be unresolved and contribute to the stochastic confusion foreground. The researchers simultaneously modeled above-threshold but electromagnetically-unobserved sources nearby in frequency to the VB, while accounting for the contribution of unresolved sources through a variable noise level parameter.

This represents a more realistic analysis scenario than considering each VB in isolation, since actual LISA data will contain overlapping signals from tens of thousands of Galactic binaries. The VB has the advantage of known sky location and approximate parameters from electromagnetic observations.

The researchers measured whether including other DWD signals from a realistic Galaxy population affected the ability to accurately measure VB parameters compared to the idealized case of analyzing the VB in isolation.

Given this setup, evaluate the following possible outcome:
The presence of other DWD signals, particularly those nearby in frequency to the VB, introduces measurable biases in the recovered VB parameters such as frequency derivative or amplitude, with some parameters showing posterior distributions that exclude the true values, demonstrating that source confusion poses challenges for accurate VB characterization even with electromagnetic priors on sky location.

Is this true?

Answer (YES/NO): NO